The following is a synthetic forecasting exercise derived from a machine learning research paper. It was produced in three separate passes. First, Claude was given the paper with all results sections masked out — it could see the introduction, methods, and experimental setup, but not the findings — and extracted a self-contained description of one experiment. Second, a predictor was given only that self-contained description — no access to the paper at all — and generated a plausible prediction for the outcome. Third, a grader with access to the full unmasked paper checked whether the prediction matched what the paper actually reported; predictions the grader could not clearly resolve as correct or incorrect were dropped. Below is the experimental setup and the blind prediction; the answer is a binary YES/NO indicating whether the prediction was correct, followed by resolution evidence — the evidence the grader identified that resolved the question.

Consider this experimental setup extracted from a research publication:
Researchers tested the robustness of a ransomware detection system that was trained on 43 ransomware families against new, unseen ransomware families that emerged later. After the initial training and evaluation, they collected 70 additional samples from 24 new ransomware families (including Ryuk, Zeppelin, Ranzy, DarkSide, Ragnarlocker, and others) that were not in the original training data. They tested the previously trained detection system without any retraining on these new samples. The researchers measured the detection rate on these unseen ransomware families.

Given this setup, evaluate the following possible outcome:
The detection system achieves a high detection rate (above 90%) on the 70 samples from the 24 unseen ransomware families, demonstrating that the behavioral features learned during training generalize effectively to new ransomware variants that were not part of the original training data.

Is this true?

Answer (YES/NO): YES